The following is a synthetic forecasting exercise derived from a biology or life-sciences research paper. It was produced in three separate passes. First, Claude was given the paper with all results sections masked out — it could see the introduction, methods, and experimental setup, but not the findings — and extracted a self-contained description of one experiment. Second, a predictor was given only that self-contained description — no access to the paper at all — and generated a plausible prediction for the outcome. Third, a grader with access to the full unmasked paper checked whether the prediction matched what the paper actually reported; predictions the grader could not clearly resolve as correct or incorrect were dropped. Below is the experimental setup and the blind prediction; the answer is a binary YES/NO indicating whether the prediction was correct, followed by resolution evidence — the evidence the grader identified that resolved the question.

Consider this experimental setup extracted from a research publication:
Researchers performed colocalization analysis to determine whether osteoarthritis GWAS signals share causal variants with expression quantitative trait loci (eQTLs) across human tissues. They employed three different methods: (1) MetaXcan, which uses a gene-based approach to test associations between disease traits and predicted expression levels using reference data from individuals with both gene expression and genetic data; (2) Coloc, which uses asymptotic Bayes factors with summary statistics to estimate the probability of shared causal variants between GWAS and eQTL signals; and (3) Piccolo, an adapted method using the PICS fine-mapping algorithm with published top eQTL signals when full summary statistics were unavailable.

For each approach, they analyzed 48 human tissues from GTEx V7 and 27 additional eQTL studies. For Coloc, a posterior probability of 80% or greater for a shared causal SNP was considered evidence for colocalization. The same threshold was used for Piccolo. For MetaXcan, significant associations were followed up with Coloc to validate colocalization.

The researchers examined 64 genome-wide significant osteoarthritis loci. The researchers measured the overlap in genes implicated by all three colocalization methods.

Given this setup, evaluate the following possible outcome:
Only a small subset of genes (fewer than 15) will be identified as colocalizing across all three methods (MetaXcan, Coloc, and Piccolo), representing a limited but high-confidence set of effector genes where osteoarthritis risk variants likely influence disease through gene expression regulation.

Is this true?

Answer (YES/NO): NO